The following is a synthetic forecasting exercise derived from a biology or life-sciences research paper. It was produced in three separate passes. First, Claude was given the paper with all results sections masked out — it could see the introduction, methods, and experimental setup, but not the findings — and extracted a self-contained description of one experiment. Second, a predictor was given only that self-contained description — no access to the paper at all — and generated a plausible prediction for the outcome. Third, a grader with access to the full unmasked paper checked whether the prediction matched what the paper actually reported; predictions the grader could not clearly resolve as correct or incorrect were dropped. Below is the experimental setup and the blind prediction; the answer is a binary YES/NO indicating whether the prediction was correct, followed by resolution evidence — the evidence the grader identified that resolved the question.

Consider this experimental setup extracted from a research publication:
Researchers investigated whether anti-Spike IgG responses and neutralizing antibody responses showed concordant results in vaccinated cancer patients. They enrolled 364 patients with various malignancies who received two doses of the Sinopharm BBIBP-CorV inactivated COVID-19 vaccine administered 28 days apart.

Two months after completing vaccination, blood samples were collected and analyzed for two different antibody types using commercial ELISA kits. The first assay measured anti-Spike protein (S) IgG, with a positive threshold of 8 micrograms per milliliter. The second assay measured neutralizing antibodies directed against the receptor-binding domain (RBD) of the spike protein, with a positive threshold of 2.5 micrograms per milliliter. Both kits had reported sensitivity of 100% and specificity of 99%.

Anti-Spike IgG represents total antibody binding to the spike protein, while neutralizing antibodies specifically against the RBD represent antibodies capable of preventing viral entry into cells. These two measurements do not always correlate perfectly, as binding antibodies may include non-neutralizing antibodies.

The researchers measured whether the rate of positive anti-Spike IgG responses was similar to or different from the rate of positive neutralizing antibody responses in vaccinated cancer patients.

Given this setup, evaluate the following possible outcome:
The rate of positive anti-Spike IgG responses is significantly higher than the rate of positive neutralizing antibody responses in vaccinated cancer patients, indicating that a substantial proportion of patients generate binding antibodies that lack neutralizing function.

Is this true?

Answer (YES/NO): NO